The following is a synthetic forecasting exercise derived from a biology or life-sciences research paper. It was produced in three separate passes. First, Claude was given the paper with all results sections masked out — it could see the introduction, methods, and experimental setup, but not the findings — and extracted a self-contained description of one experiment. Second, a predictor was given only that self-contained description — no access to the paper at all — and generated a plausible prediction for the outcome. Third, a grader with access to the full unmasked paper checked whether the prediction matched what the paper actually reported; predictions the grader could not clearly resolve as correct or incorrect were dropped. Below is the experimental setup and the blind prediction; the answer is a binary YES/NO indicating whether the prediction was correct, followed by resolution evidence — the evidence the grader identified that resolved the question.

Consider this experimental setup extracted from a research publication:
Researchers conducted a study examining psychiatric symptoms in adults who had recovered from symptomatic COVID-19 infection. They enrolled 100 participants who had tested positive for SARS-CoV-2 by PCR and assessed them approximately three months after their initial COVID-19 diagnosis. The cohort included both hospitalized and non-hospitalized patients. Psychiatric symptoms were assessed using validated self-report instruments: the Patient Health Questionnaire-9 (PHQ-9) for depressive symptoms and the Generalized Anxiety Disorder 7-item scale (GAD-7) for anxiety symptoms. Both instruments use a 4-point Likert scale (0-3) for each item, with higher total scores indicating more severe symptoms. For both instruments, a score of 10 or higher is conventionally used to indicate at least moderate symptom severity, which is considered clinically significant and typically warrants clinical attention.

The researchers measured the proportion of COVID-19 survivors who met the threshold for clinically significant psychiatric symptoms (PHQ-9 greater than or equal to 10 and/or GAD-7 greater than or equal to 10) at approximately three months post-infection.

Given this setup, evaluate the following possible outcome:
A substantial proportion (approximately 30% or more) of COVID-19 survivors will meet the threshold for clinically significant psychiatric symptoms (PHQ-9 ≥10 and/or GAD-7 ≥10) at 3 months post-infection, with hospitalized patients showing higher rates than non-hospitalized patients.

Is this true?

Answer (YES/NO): NO